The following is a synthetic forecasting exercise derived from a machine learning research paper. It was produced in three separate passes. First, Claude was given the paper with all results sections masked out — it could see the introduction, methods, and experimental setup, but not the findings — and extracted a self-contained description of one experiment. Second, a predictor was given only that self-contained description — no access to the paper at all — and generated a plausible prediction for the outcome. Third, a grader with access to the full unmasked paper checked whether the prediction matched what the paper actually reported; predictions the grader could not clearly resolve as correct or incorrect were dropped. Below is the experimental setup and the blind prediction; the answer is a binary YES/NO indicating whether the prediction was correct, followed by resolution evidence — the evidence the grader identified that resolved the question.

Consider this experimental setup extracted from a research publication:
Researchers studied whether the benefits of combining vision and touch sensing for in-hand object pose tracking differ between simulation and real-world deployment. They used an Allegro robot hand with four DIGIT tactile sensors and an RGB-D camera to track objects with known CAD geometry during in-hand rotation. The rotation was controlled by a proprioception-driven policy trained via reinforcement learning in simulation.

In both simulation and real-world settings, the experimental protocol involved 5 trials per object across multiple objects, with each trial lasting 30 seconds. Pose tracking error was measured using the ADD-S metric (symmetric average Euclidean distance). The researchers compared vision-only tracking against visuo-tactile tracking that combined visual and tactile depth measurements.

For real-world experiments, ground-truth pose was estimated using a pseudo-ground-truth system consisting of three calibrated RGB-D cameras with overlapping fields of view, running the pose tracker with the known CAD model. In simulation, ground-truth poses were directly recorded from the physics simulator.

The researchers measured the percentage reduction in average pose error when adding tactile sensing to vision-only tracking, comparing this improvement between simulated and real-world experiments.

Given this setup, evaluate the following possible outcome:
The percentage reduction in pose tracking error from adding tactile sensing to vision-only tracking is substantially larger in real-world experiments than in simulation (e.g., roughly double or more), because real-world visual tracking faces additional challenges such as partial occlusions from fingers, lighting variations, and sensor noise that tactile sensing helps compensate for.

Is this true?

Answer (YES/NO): NO